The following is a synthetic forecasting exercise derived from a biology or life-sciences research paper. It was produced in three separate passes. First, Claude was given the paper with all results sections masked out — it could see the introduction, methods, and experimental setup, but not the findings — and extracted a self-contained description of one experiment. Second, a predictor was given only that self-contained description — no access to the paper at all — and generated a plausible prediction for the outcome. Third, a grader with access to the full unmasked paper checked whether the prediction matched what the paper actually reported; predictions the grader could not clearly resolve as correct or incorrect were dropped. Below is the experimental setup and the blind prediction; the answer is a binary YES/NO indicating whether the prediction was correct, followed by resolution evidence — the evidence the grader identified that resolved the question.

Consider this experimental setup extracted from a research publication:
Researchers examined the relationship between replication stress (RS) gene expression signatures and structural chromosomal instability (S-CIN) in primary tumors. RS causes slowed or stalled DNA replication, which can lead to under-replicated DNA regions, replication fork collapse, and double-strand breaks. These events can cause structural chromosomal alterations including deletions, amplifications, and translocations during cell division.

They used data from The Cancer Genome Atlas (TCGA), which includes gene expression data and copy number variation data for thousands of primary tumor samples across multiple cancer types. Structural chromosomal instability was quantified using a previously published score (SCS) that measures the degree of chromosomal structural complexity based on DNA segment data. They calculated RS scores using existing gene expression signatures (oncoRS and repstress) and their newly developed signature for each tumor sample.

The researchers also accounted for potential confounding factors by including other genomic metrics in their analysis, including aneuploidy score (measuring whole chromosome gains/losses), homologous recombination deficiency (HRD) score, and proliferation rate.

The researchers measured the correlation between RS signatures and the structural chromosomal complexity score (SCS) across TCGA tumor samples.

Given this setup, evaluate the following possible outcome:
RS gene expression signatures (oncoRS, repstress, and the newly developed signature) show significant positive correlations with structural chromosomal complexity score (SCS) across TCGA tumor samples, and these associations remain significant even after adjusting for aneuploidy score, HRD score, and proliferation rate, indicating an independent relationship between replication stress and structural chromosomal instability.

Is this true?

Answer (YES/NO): NO